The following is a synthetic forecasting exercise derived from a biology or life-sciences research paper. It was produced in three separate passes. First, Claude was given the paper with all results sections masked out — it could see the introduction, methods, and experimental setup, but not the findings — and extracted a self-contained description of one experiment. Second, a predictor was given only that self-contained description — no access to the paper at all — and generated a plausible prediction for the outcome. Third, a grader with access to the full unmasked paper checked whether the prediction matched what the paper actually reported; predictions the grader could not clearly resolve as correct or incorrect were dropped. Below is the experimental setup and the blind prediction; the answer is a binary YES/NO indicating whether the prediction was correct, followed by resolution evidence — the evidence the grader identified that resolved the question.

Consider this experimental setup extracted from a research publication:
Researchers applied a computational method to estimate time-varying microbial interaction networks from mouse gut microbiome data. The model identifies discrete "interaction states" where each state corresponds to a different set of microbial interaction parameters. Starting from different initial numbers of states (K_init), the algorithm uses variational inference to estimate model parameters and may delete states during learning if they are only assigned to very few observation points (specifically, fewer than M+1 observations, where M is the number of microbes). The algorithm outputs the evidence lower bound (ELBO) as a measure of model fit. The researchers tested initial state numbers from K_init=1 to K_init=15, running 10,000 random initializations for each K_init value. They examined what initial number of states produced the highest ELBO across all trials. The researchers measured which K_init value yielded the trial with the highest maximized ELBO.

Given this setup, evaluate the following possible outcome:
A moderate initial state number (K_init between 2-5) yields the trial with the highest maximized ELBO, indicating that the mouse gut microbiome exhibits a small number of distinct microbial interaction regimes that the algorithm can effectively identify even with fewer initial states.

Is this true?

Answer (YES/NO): NO